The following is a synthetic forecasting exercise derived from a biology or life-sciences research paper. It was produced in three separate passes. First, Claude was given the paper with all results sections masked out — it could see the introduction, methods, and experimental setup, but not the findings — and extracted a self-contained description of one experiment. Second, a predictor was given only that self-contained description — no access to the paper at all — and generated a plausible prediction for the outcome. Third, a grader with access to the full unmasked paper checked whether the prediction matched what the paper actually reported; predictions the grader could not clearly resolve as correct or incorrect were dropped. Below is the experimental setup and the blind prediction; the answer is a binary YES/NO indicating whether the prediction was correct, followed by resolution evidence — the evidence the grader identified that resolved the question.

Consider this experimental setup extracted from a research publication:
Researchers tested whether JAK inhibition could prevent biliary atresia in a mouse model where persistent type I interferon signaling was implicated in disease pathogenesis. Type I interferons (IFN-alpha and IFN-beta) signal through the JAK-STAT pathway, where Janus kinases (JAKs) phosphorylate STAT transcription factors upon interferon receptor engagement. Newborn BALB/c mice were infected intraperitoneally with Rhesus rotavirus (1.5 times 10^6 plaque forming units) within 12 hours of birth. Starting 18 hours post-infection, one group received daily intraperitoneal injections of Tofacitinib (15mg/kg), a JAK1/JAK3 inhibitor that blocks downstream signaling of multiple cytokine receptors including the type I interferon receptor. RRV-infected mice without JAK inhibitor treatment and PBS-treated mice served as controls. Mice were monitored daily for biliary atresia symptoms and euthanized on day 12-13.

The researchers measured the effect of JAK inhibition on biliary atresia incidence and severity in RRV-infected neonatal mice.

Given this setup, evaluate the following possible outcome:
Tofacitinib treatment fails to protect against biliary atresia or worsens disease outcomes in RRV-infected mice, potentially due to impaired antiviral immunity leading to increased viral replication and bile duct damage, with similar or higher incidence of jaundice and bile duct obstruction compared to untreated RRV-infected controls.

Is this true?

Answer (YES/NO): NO